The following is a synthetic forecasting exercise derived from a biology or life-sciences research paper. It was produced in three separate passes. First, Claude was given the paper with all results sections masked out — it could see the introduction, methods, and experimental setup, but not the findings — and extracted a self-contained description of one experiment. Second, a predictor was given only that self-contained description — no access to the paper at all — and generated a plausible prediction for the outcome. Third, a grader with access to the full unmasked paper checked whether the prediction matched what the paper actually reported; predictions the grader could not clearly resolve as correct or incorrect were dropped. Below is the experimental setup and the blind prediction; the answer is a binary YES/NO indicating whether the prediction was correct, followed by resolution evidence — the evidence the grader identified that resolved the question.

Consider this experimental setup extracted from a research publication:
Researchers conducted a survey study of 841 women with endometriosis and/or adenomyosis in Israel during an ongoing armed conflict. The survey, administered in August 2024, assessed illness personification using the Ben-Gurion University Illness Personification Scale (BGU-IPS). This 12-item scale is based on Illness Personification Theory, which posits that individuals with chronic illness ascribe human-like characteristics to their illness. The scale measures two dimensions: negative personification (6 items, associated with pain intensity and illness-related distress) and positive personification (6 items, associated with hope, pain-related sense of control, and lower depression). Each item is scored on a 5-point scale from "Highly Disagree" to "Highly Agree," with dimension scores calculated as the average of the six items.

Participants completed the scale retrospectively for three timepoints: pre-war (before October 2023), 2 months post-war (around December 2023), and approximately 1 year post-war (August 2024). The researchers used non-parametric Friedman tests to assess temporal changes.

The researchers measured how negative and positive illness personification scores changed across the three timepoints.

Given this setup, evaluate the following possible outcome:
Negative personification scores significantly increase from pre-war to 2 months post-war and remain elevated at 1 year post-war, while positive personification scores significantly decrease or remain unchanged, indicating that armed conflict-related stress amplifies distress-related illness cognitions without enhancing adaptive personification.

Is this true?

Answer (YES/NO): NO